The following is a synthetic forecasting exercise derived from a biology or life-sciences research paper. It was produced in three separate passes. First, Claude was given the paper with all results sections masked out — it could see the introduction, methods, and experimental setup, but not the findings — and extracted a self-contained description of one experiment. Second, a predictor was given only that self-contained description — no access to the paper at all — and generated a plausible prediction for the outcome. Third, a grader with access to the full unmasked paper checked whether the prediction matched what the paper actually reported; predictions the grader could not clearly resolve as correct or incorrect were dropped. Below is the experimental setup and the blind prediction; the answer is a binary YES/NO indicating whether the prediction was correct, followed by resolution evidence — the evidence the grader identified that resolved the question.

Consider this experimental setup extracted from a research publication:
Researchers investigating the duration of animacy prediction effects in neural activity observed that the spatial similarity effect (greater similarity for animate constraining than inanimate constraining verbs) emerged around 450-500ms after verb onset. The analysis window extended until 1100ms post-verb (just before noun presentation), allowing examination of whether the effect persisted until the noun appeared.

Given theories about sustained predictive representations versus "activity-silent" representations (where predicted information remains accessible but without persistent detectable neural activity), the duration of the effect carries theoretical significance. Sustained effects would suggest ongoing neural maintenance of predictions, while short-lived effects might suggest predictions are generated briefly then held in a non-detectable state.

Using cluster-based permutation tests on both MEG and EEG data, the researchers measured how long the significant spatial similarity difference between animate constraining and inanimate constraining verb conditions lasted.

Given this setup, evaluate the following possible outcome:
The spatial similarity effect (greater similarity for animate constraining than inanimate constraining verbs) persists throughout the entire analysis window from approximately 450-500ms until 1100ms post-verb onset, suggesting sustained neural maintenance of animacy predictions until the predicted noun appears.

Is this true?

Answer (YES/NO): NO